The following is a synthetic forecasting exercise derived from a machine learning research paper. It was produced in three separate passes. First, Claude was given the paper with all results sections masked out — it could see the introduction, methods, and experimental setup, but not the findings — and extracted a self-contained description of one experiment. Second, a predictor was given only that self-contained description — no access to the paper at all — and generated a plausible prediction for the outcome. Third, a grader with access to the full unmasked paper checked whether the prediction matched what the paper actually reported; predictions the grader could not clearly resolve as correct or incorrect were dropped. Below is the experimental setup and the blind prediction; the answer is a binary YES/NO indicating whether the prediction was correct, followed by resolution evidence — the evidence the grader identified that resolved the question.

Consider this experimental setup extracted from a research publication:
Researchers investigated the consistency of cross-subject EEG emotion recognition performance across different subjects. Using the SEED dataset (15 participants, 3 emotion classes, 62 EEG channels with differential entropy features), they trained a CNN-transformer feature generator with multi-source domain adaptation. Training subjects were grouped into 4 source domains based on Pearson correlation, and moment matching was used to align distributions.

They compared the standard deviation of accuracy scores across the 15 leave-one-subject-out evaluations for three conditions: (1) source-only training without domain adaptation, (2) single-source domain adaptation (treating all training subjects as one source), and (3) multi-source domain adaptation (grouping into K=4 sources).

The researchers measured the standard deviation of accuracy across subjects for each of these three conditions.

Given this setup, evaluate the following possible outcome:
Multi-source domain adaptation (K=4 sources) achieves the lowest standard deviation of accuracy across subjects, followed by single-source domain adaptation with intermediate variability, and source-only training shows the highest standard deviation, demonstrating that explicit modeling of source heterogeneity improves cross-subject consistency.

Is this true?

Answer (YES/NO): NO